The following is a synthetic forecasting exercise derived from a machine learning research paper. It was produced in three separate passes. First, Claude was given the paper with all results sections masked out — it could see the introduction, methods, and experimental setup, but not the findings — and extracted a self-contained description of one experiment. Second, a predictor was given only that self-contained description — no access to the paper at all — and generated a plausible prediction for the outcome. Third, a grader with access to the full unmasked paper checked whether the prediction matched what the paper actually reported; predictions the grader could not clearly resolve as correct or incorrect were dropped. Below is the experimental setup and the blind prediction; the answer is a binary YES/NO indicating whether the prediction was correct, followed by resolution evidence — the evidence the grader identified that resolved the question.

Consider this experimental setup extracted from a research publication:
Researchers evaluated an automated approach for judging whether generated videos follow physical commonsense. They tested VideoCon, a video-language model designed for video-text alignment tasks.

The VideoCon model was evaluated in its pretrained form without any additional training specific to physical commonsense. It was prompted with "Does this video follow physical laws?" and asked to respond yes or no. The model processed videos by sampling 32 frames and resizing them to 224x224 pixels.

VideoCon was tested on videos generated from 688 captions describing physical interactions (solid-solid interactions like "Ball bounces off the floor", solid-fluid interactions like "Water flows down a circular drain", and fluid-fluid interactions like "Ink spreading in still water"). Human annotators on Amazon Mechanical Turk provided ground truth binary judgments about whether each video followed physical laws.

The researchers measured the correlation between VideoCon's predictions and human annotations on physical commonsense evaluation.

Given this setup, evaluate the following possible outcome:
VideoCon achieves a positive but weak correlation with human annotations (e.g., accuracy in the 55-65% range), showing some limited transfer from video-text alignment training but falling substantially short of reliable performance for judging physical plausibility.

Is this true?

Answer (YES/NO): NO